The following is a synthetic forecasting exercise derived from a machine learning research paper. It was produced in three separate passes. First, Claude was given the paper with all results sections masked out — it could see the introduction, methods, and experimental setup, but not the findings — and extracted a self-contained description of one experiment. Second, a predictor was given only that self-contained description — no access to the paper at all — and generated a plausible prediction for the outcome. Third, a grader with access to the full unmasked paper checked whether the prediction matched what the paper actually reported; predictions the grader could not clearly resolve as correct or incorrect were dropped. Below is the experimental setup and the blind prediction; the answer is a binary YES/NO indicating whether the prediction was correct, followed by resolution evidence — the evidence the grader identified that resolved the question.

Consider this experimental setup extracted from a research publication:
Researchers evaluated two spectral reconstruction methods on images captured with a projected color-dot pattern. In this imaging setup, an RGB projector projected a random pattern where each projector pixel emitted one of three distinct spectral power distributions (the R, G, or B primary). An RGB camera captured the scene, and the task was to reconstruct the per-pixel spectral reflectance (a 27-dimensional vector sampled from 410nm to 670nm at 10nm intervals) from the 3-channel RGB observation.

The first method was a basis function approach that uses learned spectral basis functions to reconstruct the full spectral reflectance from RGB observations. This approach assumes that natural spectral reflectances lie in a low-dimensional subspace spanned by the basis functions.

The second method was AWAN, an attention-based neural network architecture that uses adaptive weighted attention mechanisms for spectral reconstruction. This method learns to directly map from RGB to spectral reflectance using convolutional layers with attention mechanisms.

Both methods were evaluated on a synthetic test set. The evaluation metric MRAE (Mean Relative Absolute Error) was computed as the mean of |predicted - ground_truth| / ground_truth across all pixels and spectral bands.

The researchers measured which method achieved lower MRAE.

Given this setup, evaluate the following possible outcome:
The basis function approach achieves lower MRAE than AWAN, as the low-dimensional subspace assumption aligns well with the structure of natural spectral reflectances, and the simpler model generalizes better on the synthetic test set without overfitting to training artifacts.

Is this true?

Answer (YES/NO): NO